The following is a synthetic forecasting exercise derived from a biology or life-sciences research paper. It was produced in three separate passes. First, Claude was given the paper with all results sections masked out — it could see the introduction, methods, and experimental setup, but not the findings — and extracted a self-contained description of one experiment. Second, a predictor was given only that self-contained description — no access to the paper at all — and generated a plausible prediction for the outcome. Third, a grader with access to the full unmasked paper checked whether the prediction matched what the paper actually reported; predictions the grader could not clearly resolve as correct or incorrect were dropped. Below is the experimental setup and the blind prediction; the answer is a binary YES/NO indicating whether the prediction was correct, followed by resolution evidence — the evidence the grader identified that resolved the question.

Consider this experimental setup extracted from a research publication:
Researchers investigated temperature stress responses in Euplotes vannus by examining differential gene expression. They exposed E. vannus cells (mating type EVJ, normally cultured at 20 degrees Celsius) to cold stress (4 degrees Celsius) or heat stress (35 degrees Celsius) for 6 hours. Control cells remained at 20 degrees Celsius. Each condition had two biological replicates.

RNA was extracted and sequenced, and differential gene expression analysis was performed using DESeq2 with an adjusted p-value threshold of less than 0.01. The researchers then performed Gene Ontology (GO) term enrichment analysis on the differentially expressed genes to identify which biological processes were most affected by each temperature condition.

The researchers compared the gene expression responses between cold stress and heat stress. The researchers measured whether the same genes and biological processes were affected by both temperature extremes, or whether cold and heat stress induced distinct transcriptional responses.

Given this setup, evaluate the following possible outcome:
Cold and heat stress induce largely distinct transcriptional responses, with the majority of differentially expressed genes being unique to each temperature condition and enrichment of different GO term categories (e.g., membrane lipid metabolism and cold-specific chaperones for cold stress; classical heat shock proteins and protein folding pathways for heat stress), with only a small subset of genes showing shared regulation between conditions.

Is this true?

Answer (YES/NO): NO